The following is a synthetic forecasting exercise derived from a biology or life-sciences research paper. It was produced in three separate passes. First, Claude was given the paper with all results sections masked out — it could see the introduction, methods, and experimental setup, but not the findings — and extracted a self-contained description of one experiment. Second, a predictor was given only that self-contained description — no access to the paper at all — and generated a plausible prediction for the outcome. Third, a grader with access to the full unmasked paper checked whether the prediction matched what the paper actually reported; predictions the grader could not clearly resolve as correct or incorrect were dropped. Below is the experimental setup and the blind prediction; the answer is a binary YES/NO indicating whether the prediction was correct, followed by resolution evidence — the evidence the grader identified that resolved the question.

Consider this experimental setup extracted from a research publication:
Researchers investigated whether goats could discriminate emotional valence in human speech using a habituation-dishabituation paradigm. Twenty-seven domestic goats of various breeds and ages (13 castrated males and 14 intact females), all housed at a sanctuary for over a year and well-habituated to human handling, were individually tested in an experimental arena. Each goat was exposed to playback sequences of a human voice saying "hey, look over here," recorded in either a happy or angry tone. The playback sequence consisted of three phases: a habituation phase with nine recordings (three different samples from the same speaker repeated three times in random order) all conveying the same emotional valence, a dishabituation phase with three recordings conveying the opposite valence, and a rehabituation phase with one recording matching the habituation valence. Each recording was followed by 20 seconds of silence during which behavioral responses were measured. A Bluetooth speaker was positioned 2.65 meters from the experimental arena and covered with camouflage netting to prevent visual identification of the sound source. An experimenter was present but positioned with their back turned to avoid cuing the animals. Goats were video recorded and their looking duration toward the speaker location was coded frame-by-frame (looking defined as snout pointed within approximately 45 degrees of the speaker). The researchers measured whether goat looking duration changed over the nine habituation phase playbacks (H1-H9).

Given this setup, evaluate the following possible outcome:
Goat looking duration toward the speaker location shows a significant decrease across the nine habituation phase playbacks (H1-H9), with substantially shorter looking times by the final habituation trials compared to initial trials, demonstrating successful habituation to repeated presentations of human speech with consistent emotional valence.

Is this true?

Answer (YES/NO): YES